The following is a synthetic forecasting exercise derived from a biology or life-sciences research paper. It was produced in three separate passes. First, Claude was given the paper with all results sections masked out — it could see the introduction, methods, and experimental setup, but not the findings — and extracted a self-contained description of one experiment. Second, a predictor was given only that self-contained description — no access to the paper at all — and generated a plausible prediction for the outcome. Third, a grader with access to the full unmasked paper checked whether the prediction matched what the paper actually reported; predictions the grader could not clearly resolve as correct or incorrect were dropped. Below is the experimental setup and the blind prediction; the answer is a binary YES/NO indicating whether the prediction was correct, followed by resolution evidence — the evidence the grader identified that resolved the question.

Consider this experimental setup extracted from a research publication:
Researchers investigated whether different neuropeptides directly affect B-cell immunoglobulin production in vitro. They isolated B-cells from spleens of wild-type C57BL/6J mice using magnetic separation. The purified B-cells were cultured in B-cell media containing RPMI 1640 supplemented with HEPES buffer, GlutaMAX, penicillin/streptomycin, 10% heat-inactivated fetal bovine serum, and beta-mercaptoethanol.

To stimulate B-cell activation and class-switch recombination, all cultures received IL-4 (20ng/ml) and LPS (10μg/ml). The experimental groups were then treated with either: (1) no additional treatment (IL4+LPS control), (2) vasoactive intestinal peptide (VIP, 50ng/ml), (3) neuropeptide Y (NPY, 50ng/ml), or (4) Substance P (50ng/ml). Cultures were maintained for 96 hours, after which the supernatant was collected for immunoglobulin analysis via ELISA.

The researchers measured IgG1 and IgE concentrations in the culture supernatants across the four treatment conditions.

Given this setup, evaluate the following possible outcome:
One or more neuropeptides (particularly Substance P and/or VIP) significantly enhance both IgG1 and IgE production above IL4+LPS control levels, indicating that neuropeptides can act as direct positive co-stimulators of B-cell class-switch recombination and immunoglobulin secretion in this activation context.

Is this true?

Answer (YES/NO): NO